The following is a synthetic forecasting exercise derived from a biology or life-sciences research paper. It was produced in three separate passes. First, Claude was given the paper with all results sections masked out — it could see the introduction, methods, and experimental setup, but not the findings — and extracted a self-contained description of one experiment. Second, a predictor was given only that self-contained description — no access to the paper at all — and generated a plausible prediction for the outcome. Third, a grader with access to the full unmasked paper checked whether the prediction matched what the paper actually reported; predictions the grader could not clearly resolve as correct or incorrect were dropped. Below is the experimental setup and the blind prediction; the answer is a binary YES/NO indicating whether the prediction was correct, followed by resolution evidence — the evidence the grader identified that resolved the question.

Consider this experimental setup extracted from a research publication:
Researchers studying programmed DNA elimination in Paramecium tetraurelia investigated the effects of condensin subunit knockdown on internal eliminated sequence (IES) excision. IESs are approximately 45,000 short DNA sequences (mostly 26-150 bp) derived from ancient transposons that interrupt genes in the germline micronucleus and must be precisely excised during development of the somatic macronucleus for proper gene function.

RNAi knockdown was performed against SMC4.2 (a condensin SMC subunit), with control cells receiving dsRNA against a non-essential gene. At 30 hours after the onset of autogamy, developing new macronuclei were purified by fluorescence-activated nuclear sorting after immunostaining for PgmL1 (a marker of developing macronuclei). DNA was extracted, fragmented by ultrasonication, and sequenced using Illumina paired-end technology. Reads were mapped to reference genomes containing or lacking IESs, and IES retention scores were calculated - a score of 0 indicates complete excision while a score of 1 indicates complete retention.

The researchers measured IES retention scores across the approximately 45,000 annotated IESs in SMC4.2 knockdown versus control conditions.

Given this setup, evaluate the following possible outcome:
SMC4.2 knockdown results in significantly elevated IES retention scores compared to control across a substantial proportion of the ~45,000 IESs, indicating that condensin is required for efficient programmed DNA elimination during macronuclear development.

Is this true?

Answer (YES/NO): NO